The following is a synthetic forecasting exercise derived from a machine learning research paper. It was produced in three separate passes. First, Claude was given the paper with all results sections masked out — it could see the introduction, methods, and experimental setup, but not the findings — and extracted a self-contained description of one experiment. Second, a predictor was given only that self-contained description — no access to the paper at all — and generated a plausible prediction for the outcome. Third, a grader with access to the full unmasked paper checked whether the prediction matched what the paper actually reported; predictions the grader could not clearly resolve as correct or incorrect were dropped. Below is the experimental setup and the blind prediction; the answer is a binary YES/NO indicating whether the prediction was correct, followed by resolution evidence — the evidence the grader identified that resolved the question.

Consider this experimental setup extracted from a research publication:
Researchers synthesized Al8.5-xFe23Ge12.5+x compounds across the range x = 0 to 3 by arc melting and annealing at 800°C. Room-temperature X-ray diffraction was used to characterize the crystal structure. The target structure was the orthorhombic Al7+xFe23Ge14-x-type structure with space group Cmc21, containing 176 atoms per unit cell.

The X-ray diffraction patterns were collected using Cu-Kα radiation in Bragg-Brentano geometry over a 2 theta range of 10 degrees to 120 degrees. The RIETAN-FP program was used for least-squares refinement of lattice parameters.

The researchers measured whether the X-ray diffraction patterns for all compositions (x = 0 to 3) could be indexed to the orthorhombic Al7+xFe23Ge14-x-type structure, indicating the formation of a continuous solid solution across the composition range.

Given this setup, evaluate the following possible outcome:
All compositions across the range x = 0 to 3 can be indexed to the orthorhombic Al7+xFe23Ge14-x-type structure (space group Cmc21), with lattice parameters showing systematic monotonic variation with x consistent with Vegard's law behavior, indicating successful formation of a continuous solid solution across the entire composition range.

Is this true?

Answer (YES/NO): NO